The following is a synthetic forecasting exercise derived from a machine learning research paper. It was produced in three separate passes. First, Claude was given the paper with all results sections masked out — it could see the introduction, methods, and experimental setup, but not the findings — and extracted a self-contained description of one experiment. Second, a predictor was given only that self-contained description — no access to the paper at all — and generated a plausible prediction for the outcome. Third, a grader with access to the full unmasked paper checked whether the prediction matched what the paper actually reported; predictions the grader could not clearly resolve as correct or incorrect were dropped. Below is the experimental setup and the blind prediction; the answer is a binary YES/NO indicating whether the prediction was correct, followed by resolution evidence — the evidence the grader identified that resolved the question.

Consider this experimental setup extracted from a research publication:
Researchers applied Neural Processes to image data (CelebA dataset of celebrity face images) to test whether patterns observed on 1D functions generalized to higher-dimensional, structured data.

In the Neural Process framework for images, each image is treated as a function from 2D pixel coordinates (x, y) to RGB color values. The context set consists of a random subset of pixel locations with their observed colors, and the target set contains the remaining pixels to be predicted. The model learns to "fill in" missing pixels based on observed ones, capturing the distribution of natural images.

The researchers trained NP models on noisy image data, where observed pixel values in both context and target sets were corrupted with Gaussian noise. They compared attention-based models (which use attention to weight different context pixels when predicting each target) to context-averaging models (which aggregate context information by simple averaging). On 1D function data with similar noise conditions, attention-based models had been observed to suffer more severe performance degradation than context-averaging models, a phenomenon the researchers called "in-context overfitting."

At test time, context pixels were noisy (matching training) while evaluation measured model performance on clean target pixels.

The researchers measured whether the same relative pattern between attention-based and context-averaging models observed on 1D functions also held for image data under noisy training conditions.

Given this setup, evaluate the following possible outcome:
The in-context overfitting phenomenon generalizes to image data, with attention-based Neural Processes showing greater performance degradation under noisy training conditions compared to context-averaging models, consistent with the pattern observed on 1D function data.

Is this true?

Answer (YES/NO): YES